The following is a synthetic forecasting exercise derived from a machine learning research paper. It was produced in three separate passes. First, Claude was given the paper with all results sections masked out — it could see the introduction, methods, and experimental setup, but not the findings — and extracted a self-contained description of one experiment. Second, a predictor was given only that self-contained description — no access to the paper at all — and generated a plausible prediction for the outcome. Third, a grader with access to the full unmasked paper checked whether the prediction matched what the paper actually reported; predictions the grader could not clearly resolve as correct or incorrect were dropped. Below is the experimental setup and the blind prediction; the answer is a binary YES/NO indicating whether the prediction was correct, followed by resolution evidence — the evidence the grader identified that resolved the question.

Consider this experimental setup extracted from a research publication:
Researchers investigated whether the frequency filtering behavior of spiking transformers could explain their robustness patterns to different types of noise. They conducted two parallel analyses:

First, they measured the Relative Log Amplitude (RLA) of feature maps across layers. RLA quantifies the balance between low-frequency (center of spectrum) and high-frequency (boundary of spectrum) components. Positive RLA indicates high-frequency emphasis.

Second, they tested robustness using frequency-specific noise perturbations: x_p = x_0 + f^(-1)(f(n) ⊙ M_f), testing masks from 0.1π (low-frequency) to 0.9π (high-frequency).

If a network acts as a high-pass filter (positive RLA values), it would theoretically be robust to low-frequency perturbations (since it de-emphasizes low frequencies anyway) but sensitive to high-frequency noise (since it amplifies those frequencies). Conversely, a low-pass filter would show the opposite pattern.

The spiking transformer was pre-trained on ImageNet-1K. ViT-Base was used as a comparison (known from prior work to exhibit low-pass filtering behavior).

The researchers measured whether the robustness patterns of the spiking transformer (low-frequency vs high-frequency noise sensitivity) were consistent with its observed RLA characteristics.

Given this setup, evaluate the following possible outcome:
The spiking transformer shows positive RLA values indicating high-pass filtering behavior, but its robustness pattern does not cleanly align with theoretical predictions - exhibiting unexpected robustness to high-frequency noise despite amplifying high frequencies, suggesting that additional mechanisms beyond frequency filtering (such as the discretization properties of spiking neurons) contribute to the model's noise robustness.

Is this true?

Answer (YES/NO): NO